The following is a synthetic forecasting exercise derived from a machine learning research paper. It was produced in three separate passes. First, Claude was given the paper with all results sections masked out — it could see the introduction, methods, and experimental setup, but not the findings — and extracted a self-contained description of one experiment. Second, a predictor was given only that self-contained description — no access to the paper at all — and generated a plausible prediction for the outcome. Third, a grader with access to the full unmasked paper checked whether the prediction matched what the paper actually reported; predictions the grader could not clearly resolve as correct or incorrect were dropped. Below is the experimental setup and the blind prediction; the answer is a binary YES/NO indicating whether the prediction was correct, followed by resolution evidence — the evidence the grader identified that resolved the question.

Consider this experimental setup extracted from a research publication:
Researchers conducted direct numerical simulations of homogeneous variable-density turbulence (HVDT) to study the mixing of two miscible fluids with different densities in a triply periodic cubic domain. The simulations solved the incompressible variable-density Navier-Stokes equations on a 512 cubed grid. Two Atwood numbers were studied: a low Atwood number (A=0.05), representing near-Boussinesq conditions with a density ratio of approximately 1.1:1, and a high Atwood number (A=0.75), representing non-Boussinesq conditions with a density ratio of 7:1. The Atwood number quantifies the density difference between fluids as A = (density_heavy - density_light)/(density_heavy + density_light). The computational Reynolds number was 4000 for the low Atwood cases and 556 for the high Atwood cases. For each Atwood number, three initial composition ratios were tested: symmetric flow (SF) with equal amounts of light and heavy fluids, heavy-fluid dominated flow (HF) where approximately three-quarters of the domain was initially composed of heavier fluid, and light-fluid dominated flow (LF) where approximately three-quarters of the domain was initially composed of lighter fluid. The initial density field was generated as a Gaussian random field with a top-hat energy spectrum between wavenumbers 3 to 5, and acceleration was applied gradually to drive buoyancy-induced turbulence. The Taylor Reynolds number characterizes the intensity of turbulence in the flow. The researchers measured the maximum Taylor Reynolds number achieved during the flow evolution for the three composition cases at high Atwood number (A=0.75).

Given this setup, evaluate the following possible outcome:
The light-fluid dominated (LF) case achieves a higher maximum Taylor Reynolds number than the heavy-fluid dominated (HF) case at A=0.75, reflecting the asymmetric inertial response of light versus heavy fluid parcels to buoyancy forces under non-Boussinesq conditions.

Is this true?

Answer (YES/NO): YES